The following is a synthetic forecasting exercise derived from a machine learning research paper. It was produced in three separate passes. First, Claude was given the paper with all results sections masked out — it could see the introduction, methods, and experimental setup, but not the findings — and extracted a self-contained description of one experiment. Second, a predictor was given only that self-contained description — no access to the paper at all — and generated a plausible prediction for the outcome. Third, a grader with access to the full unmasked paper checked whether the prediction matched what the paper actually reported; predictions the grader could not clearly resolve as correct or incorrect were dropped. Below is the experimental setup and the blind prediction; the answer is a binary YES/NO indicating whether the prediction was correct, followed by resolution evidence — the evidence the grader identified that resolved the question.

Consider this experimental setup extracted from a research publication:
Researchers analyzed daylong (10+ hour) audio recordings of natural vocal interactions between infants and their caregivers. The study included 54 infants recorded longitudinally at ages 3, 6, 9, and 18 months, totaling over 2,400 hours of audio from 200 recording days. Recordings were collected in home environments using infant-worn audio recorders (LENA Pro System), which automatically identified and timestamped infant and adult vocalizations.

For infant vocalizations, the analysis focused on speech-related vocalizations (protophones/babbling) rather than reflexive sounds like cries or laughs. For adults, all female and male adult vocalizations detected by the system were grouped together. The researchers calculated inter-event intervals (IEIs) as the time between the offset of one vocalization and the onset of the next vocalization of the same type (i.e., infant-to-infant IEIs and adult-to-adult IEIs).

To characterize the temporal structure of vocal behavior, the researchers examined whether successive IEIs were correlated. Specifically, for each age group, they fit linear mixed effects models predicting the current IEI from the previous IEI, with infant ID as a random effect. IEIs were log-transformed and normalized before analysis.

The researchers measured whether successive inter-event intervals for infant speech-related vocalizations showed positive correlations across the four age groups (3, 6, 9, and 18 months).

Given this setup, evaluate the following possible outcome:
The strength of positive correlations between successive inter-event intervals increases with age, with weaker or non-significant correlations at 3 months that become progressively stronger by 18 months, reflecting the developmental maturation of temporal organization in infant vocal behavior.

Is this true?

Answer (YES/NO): NO